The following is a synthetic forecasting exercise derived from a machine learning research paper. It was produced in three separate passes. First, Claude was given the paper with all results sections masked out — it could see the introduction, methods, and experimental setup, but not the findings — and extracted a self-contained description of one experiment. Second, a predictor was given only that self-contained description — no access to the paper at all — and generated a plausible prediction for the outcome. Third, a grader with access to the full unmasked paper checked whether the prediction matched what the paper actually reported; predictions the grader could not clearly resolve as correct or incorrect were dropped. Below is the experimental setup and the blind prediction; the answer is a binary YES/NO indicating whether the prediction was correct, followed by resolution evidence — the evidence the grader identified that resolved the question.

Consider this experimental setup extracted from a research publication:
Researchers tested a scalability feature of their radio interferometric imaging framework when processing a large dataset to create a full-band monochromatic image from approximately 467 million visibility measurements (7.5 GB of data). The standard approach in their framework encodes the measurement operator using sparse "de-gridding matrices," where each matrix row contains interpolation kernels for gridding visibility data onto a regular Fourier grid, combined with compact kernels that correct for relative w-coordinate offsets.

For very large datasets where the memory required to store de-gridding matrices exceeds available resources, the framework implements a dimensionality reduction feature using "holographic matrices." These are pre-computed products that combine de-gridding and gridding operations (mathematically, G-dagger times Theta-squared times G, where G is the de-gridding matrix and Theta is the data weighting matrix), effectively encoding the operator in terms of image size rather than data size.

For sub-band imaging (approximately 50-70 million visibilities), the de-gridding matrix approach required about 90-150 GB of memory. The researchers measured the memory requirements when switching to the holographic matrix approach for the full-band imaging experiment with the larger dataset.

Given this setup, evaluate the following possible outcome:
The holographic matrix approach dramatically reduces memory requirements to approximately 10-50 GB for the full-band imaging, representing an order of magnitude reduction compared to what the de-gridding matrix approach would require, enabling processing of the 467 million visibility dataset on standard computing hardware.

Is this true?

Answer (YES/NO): NO